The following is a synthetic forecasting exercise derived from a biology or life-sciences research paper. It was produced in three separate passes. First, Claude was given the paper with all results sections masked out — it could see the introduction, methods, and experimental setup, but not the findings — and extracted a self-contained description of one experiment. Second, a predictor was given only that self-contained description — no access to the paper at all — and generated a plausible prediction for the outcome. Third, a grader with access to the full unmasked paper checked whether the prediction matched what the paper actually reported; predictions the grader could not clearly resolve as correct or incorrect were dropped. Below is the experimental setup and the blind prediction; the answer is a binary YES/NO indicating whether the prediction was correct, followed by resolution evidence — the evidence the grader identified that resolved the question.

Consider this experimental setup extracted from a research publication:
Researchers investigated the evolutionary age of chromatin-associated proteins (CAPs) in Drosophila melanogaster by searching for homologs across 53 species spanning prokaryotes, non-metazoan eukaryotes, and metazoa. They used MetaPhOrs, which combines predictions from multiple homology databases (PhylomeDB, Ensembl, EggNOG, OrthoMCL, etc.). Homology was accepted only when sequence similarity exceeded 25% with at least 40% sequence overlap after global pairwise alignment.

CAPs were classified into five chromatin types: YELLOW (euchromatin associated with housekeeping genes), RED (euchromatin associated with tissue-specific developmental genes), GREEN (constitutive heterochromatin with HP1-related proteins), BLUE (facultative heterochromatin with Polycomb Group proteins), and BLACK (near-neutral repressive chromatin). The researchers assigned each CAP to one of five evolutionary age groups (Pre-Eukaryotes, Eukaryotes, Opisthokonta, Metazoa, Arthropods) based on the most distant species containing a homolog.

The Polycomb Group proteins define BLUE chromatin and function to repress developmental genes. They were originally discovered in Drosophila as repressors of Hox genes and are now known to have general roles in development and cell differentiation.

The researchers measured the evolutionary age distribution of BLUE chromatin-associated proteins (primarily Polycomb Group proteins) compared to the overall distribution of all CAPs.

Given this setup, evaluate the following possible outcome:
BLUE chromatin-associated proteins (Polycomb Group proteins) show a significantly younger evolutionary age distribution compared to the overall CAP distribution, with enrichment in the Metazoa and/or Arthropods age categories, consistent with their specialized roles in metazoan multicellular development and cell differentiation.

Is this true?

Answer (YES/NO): NO